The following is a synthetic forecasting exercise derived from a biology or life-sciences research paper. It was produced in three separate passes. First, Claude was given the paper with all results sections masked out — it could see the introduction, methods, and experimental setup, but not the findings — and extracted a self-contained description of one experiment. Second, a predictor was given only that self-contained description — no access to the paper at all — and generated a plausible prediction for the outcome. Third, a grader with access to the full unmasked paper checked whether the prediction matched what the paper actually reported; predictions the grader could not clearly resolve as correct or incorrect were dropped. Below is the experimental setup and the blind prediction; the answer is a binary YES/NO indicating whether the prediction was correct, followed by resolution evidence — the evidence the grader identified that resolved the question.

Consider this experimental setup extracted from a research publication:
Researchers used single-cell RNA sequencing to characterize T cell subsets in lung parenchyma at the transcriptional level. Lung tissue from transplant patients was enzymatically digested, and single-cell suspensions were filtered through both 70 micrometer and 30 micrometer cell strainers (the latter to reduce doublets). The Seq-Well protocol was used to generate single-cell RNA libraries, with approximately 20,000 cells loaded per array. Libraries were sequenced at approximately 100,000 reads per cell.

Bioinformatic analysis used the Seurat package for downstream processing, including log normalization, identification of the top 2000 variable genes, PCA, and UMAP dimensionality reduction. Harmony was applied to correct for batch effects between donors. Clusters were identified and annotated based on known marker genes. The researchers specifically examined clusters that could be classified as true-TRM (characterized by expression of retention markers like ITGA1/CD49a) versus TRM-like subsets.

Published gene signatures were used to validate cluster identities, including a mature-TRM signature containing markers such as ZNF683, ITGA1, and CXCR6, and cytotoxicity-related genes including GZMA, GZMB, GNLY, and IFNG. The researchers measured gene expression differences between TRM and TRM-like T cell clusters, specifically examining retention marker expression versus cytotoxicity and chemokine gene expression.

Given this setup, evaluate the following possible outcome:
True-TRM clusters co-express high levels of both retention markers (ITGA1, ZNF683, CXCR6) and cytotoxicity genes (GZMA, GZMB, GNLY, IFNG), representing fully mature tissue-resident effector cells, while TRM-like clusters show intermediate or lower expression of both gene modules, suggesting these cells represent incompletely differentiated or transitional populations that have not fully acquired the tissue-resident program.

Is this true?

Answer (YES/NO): NO